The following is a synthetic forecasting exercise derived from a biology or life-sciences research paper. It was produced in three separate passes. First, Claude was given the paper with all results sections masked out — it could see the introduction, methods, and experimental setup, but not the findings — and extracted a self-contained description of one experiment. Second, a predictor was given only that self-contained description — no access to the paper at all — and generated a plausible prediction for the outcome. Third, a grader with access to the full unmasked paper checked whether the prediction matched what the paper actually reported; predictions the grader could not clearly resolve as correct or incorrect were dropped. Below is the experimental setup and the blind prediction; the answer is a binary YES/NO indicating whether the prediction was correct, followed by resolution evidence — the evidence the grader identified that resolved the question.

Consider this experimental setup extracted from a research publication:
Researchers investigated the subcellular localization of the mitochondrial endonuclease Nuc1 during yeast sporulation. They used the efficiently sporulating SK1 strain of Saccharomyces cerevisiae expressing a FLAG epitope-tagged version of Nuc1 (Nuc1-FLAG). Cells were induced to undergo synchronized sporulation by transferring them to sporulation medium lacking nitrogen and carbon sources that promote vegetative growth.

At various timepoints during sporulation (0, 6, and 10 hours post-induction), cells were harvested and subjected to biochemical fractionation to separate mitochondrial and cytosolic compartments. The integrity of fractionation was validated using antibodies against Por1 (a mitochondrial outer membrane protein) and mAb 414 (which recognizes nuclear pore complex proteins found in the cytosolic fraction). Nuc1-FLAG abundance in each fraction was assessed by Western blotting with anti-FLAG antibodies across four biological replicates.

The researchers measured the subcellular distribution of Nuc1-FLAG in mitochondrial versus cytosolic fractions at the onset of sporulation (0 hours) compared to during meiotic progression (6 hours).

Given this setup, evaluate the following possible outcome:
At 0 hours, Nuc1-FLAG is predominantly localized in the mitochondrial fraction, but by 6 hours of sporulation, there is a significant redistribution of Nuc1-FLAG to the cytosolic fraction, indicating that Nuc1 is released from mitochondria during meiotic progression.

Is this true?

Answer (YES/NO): YES